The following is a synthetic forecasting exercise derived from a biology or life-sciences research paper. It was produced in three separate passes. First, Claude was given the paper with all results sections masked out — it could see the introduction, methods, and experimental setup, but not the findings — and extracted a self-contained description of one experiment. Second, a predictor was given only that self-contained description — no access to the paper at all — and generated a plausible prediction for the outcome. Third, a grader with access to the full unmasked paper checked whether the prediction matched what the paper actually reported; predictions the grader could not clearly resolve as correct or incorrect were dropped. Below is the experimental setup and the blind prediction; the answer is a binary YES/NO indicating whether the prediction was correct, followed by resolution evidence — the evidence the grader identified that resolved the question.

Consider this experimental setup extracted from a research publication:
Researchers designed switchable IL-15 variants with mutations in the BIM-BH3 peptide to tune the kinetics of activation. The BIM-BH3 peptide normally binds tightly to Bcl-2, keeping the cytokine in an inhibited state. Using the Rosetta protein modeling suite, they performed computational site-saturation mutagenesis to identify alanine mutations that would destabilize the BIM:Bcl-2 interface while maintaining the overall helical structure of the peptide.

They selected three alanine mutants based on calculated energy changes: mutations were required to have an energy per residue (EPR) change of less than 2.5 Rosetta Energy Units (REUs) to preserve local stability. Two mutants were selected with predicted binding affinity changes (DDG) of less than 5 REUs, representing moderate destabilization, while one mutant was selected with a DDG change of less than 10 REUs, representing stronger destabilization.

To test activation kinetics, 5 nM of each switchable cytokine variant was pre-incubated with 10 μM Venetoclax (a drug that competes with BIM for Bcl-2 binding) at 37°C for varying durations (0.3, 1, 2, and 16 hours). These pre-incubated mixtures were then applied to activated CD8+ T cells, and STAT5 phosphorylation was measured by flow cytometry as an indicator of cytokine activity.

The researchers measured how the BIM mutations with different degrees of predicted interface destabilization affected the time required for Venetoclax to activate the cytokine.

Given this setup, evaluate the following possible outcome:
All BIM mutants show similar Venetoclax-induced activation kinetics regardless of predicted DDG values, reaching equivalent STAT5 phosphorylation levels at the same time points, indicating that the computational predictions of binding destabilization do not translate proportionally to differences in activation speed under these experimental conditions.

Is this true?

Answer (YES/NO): NO